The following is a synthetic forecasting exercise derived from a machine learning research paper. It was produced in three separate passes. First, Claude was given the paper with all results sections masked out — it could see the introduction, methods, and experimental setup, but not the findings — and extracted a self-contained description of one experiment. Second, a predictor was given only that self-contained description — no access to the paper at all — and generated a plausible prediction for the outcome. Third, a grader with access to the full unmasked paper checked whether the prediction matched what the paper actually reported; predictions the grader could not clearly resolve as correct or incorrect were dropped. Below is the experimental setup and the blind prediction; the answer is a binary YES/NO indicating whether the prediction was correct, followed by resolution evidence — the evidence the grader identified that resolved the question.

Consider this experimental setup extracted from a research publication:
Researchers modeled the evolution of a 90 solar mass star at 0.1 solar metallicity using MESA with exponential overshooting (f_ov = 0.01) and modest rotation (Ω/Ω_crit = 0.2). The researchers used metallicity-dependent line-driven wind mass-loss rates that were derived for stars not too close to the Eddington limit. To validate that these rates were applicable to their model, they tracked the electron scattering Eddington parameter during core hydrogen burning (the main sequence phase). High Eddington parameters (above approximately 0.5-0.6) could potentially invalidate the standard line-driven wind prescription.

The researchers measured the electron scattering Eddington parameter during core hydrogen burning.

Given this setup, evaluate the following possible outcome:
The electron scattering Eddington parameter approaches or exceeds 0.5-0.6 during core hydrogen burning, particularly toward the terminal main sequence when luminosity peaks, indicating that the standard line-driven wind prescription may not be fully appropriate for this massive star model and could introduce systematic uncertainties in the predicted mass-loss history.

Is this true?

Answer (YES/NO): NO